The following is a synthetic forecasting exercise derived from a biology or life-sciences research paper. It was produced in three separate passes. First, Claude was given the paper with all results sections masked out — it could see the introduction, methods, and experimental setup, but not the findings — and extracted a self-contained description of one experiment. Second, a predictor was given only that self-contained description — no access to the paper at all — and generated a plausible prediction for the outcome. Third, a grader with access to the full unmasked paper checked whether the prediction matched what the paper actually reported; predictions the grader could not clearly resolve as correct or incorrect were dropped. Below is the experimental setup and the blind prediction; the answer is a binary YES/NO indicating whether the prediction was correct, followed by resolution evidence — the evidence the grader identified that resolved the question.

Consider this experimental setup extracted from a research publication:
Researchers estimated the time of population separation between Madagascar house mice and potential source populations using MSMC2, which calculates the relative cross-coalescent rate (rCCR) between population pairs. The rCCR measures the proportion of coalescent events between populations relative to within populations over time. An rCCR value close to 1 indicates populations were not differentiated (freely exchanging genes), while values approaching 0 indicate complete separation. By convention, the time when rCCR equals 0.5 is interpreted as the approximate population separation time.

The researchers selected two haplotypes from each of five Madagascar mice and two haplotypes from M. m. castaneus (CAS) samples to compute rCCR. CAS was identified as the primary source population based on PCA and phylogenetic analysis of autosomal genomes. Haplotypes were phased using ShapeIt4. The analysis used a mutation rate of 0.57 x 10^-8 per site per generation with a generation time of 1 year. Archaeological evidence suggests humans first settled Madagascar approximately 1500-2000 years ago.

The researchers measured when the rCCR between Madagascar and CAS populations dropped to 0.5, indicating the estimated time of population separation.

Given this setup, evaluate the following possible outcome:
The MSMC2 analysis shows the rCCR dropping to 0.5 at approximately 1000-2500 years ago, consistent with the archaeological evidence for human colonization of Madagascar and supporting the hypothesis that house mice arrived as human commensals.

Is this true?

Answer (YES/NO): NO